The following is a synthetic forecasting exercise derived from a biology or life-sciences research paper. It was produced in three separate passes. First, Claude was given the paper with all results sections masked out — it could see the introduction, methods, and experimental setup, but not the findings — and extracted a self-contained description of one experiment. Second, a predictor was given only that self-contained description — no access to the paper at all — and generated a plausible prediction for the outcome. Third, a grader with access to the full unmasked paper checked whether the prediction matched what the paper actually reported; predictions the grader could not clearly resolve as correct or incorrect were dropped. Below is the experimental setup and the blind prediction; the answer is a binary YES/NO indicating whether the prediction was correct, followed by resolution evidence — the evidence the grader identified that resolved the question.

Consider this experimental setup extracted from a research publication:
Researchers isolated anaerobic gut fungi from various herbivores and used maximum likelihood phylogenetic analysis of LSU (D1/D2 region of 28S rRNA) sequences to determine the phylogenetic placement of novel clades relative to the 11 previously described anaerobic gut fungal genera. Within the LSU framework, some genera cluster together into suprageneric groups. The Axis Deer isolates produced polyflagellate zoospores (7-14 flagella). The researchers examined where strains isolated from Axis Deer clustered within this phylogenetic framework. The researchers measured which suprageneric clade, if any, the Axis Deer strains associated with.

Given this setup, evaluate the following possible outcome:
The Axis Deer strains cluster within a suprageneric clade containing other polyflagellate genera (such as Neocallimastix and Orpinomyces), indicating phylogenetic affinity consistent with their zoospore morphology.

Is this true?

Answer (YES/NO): YES